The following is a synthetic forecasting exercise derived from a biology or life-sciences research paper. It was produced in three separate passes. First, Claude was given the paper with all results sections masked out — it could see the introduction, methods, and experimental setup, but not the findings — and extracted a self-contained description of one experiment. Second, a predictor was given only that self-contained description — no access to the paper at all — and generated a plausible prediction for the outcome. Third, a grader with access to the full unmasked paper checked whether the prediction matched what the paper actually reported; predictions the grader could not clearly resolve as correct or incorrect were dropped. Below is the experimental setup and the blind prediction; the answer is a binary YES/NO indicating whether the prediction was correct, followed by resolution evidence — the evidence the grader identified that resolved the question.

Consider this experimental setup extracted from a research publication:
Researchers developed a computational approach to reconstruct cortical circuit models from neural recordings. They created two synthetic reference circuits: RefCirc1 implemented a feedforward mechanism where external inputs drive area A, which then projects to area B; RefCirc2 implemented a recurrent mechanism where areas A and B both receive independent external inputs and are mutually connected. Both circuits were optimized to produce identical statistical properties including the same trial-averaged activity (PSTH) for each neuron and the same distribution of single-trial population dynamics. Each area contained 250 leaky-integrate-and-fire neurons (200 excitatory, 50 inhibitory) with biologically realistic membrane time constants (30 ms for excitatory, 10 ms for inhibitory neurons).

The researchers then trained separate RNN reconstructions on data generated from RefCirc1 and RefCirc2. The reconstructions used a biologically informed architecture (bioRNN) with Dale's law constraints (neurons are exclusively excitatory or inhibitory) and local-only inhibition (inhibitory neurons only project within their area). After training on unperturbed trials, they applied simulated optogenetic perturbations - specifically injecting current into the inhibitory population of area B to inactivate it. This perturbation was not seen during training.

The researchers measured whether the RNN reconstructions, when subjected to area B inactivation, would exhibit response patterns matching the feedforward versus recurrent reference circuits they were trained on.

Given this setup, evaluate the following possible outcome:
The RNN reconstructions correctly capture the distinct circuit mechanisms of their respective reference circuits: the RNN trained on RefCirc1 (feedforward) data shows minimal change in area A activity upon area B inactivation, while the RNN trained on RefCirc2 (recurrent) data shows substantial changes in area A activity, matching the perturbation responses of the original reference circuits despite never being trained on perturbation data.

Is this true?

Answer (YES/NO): NO